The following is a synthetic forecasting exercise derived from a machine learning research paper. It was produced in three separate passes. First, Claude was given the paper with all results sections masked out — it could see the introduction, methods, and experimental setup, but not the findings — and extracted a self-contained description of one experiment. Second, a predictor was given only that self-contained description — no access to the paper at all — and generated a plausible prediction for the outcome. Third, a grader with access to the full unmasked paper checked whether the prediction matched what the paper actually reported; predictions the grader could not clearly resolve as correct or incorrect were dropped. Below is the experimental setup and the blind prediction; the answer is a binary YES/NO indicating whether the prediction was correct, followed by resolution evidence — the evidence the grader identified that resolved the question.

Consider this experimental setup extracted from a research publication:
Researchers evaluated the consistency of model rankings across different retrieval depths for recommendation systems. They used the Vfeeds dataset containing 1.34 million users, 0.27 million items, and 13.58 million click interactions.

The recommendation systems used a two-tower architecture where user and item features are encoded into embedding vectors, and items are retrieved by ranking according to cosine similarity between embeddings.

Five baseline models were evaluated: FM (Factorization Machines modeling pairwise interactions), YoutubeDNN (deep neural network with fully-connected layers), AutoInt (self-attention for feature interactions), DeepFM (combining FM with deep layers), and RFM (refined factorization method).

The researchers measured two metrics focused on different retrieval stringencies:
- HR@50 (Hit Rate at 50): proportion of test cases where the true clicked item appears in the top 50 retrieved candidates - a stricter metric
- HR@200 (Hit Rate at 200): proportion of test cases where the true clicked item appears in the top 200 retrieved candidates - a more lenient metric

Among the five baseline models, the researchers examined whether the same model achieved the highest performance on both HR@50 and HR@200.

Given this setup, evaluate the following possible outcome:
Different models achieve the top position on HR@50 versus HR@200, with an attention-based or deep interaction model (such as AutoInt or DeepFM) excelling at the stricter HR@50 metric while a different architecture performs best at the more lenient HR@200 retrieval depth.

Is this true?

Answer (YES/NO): NO